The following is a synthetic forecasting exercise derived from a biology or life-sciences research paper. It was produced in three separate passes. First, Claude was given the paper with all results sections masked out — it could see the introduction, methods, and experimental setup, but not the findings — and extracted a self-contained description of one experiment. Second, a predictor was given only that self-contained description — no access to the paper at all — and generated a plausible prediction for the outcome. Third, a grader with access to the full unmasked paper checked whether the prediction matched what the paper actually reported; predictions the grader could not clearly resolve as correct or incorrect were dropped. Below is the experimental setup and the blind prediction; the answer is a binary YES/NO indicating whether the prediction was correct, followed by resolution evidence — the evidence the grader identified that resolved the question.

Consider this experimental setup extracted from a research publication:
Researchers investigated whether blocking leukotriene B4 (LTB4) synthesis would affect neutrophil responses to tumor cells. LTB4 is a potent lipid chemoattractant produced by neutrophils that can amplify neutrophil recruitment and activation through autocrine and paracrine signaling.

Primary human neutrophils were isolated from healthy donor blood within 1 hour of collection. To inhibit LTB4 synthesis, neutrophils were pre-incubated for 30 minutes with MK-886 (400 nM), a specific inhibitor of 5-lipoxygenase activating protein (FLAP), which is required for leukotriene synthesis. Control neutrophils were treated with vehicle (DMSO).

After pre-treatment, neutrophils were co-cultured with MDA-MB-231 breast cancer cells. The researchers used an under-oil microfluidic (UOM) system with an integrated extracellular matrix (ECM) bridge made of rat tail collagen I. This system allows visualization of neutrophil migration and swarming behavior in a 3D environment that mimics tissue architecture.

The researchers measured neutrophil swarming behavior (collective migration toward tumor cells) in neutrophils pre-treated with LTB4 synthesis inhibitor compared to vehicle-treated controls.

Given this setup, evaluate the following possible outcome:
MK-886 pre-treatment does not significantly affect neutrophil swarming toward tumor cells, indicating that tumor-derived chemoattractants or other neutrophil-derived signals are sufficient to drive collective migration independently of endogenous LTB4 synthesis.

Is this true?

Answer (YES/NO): NO